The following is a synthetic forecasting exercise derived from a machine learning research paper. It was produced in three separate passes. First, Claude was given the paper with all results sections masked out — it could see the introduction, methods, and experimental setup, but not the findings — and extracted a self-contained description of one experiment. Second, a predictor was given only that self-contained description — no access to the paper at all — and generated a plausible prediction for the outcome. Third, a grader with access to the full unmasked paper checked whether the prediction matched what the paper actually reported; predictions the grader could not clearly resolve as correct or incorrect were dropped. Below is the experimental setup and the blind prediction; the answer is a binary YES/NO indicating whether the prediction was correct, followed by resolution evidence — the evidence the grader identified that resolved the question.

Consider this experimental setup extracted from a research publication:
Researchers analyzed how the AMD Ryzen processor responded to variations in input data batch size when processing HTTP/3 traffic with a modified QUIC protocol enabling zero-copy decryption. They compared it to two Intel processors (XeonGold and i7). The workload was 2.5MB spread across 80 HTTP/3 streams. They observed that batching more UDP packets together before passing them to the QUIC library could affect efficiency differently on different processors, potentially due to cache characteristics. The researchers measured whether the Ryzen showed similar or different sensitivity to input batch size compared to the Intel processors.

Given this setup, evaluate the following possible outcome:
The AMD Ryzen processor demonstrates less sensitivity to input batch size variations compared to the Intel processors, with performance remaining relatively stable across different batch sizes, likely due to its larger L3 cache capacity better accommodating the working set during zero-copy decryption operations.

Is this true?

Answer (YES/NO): NO